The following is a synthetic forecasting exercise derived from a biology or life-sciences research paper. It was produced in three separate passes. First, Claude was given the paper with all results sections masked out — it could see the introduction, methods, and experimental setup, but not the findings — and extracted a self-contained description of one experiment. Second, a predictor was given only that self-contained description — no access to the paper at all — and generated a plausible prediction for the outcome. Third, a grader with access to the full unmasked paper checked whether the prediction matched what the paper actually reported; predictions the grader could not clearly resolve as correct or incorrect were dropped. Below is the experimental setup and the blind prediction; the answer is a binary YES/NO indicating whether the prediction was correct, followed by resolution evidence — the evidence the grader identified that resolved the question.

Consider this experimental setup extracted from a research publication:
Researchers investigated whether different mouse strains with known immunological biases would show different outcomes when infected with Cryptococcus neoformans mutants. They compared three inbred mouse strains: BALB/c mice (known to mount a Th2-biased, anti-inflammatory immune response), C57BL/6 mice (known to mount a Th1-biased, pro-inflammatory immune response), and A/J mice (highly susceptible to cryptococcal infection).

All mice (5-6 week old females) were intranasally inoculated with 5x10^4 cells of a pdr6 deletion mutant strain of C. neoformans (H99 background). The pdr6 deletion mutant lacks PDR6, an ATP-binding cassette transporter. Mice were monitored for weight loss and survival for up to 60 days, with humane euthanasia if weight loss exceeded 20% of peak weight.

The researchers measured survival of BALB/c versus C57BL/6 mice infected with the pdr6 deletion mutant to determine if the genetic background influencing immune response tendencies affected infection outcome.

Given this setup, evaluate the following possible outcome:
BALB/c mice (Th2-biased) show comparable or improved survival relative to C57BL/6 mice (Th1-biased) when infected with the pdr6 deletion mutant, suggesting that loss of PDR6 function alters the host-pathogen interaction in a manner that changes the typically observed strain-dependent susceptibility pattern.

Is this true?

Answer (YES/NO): YES